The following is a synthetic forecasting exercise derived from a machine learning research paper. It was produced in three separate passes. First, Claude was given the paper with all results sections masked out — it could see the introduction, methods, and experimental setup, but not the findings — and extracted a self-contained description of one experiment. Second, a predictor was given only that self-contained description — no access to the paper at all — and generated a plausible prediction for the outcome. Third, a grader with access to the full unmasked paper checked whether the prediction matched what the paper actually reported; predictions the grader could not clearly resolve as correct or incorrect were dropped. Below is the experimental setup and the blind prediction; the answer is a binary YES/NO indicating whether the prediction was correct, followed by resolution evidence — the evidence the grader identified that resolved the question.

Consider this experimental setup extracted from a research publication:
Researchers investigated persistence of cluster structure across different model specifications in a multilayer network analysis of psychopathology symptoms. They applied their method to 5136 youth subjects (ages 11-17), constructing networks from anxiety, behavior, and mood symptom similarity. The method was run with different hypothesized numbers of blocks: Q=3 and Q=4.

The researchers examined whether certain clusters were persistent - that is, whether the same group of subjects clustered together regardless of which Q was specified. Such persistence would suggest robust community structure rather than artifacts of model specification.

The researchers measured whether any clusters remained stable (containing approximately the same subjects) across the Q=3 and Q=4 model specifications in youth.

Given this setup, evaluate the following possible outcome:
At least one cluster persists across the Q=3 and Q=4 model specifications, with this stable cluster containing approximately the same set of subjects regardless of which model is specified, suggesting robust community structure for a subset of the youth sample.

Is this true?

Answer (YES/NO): YES